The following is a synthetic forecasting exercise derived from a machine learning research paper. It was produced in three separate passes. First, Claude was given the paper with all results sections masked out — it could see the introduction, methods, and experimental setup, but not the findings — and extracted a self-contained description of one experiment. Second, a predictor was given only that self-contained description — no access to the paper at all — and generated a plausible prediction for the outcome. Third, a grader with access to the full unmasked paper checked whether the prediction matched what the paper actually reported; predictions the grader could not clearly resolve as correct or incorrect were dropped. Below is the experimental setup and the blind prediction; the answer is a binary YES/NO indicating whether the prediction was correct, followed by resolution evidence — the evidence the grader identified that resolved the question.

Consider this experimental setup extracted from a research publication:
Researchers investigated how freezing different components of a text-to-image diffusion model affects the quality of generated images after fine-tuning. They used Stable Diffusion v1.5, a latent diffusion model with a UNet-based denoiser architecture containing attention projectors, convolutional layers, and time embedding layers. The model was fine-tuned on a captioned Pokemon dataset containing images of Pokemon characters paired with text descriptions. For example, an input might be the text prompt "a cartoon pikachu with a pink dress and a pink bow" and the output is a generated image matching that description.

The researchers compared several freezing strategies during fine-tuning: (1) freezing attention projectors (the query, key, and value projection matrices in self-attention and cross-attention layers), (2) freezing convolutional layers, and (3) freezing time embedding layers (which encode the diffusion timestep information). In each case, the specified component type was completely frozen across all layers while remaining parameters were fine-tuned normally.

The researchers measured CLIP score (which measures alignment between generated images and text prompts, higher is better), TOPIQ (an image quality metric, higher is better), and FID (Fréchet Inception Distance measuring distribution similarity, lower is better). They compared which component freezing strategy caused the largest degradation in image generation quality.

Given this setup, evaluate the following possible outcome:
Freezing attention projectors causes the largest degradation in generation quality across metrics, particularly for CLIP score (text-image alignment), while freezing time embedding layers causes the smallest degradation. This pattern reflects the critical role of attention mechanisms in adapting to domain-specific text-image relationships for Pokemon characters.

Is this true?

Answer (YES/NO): NO